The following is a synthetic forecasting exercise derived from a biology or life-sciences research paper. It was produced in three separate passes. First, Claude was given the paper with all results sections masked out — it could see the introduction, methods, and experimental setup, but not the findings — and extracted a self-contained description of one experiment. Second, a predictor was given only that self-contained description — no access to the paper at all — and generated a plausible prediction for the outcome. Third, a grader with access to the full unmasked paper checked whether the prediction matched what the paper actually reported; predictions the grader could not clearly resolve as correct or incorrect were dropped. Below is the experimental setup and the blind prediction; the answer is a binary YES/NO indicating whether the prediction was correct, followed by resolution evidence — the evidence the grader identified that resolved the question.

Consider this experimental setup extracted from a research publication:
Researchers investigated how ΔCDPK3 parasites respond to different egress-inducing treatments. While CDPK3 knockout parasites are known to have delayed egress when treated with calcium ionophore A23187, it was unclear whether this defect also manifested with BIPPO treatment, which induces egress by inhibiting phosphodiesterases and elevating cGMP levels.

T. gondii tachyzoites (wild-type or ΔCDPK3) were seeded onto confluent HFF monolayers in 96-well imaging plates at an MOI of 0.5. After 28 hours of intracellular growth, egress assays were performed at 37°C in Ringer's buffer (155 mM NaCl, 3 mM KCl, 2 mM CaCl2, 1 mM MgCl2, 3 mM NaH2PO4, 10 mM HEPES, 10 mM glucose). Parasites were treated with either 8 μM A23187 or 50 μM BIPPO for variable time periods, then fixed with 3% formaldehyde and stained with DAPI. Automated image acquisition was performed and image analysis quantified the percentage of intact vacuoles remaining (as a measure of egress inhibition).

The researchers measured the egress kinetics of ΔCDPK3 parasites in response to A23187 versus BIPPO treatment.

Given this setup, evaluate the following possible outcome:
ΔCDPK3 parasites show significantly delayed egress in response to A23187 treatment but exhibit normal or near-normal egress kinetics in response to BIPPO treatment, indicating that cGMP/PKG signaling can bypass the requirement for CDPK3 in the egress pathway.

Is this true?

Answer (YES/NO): NO